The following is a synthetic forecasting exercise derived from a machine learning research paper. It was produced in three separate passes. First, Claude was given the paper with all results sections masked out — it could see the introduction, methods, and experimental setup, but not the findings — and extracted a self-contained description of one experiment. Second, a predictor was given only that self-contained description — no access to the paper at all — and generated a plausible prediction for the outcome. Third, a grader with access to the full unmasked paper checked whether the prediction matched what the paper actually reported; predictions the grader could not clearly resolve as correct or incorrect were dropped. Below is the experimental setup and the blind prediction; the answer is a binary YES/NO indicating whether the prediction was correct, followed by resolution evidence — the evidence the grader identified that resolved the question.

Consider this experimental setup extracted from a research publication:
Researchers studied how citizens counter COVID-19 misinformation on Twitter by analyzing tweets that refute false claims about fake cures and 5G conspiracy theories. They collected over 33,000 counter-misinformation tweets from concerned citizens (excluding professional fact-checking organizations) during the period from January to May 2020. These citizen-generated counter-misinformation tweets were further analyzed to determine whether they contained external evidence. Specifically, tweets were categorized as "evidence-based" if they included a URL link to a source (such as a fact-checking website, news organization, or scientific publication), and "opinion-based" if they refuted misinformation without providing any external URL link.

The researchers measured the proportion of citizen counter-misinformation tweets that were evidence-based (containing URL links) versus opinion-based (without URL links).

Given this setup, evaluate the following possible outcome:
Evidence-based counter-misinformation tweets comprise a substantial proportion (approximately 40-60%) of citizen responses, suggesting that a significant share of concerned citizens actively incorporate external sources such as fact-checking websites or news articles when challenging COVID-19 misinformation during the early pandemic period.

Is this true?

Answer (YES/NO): NO